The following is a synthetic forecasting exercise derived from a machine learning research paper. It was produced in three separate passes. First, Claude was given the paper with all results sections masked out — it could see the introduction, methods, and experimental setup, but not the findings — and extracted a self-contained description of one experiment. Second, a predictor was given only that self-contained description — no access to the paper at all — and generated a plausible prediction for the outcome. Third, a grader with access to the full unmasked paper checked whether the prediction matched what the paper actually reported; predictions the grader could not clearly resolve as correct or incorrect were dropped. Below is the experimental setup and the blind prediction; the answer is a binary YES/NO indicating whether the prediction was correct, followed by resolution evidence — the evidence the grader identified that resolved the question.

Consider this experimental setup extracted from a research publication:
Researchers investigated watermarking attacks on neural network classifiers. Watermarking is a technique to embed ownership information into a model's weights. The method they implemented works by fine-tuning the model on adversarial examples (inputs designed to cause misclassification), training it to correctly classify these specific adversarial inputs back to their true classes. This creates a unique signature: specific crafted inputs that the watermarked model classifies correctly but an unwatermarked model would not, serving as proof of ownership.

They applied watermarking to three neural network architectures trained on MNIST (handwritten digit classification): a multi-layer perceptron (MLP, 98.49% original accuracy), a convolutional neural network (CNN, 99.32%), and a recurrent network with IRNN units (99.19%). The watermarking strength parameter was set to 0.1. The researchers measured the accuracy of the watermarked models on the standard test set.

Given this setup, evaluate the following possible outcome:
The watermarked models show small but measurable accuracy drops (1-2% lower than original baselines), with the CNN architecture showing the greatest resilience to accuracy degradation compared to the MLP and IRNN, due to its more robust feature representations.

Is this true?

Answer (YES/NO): NO